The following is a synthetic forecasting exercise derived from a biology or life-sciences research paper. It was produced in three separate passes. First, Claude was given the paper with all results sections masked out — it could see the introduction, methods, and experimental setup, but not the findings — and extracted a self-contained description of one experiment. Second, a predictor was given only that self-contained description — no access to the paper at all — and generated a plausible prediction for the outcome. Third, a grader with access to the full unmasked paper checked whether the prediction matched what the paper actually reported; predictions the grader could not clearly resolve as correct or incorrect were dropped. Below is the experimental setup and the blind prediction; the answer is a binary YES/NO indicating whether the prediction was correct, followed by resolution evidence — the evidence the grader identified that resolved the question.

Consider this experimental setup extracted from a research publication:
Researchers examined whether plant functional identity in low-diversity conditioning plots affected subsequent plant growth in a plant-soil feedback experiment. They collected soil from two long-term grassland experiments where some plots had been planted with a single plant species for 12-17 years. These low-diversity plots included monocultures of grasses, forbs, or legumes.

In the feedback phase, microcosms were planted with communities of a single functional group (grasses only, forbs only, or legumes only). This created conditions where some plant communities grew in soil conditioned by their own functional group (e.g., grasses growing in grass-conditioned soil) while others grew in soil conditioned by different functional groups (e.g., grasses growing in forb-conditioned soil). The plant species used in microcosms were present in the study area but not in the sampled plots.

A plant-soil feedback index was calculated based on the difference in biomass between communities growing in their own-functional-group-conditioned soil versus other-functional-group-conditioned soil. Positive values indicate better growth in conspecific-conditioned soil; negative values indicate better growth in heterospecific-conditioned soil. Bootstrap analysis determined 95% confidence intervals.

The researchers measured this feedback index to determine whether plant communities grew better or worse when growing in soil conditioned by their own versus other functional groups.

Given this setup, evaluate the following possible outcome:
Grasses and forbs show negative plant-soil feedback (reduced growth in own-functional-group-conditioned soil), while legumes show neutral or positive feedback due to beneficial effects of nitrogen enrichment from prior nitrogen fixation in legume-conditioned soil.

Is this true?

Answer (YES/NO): NO